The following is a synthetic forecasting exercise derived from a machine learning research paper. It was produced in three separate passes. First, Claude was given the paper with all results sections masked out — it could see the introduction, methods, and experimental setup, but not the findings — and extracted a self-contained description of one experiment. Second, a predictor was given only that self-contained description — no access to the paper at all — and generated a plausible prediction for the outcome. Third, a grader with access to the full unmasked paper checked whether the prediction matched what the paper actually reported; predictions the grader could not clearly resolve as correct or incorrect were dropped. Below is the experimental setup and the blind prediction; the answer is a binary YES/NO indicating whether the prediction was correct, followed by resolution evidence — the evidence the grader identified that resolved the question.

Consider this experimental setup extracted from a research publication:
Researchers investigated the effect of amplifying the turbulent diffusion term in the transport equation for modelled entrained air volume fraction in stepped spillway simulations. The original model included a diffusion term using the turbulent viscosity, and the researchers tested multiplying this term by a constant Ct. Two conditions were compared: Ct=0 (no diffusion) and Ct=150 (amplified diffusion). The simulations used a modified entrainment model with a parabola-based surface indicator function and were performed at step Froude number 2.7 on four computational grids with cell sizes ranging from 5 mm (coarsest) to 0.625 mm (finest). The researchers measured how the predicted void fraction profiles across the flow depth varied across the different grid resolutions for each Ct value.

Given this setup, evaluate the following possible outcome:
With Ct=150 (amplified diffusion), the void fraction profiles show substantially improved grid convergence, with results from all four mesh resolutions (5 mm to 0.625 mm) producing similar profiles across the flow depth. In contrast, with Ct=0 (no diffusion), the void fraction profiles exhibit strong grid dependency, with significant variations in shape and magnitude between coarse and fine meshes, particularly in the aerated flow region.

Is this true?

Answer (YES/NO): YES